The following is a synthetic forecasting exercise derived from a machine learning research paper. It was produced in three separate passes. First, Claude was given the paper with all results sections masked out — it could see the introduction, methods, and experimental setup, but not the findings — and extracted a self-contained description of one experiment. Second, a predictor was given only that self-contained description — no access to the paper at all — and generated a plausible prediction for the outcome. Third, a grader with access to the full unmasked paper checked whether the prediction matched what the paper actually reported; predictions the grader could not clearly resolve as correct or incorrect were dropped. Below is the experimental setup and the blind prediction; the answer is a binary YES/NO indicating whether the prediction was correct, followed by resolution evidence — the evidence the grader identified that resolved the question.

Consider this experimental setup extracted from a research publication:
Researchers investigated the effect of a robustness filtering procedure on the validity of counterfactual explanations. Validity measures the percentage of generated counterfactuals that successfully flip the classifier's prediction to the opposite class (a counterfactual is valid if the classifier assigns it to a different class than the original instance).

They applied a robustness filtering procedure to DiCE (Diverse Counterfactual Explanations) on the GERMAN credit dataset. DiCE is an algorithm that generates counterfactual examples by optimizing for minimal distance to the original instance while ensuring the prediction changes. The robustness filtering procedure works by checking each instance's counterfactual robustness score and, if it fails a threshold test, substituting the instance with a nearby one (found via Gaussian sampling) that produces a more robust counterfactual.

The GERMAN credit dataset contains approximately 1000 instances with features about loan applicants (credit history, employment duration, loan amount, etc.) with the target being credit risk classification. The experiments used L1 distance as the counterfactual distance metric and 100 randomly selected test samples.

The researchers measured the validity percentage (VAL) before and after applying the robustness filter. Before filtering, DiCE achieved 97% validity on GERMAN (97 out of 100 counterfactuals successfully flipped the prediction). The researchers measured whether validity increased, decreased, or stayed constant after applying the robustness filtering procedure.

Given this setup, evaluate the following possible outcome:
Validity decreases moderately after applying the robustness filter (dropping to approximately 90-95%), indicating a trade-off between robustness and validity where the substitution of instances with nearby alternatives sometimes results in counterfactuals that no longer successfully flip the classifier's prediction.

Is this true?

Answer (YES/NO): YES